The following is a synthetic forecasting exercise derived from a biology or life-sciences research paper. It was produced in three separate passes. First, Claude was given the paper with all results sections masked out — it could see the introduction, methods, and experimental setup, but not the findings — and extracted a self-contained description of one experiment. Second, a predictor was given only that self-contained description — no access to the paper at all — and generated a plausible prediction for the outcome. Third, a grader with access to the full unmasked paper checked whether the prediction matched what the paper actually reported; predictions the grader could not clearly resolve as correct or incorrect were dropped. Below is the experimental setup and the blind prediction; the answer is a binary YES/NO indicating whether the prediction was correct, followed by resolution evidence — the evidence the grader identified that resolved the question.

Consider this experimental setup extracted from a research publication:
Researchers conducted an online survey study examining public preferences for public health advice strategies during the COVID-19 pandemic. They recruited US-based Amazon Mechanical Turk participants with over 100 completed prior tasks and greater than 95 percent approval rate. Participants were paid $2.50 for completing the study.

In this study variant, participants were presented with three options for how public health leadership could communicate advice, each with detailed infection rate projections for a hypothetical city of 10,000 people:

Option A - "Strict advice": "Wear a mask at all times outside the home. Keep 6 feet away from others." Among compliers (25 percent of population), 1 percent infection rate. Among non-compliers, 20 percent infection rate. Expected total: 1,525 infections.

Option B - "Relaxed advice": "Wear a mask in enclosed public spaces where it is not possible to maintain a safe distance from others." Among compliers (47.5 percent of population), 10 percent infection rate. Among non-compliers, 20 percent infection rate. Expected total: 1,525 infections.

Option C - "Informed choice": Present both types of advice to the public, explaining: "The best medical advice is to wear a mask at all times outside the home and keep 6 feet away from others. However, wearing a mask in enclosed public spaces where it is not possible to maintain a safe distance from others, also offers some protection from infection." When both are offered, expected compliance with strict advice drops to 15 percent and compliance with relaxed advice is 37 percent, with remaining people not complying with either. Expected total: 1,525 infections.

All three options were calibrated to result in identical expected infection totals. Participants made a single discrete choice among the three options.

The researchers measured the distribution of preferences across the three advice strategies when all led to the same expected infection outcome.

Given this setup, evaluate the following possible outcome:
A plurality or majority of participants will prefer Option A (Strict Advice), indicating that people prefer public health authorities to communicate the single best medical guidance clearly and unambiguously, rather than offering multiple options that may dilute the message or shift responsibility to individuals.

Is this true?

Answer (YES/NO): NO